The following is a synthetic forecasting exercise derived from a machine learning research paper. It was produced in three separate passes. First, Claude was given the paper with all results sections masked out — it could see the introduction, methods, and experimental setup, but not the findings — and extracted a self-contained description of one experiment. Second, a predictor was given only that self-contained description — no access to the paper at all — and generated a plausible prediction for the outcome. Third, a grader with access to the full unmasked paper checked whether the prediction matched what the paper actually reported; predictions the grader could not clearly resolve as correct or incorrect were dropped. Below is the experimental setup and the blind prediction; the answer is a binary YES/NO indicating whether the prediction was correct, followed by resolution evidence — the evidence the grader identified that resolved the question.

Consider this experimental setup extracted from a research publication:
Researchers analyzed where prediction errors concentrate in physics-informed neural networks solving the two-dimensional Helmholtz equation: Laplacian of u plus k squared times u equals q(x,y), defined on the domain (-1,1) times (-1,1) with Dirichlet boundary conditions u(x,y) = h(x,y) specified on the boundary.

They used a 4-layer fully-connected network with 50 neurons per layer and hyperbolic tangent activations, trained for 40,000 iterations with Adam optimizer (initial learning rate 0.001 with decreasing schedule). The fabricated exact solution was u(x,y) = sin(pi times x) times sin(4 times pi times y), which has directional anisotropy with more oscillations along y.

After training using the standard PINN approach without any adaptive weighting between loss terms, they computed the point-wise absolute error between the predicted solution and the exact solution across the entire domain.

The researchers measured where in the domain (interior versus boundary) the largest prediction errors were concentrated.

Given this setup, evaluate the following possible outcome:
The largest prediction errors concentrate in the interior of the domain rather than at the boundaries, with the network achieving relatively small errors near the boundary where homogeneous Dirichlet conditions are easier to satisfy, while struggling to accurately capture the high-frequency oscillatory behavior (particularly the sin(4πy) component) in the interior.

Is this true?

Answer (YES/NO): NO